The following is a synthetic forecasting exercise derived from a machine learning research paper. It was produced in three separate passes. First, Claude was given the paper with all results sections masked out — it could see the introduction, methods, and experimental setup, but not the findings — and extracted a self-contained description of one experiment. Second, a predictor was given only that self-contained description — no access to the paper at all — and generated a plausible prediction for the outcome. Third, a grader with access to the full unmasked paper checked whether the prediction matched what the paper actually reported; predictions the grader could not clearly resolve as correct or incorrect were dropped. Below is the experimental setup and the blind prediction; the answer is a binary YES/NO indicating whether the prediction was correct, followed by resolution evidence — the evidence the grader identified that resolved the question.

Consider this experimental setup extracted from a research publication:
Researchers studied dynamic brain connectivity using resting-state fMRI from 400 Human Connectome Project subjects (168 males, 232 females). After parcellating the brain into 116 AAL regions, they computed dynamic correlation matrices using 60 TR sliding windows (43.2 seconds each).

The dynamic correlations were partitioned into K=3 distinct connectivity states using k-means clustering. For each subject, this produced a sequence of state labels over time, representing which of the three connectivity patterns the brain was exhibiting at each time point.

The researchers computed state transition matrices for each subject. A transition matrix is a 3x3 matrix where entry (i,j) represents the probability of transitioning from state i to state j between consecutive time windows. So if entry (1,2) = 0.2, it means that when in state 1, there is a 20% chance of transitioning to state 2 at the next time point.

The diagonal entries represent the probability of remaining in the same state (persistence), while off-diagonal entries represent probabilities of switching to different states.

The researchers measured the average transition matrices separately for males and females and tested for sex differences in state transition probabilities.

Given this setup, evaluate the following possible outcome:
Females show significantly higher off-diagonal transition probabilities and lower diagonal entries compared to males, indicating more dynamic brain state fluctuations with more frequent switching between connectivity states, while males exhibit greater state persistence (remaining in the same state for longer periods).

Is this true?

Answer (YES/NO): NO